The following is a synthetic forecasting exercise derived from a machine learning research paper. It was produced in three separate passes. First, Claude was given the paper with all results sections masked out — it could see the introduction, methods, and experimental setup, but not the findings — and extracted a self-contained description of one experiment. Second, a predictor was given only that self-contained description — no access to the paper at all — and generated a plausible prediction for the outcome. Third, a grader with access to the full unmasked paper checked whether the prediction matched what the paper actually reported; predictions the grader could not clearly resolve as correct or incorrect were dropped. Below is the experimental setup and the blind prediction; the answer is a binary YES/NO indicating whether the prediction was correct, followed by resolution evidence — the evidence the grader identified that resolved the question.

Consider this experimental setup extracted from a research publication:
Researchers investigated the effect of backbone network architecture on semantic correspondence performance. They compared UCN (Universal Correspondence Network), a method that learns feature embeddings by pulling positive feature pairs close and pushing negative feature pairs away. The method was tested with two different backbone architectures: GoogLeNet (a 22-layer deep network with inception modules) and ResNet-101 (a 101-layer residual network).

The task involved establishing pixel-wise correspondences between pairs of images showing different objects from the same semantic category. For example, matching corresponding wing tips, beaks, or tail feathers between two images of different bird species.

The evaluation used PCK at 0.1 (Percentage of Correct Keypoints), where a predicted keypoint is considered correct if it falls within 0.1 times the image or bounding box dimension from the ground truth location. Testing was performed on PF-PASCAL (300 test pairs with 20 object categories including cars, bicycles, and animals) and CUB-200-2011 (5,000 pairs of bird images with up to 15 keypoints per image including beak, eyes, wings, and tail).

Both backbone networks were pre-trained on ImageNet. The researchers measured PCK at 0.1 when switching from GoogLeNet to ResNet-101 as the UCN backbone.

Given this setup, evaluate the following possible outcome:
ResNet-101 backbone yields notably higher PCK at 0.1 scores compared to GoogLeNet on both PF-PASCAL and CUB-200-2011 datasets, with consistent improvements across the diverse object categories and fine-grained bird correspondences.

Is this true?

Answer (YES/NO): NO